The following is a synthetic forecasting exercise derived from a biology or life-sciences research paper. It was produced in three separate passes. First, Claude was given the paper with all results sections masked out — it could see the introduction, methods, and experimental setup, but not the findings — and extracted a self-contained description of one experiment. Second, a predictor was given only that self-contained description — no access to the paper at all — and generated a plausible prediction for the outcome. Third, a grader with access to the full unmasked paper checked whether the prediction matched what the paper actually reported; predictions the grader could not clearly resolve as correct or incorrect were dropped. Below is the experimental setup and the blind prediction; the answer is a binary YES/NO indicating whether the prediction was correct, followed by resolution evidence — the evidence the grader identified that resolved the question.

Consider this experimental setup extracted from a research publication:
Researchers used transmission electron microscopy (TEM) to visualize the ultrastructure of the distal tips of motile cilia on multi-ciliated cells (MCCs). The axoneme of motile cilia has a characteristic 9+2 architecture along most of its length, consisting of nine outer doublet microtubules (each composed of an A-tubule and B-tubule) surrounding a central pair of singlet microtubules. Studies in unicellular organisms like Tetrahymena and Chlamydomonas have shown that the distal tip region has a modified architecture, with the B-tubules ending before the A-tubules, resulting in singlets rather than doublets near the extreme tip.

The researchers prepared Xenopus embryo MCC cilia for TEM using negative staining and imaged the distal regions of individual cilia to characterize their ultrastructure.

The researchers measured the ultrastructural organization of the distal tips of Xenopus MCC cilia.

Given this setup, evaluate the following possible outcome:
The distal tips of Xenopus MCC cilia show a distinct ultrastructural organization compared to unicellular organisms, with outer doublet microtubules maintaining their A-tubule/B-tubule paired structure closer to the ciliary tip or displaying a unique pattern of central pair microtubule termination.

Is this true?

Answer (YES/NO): NO